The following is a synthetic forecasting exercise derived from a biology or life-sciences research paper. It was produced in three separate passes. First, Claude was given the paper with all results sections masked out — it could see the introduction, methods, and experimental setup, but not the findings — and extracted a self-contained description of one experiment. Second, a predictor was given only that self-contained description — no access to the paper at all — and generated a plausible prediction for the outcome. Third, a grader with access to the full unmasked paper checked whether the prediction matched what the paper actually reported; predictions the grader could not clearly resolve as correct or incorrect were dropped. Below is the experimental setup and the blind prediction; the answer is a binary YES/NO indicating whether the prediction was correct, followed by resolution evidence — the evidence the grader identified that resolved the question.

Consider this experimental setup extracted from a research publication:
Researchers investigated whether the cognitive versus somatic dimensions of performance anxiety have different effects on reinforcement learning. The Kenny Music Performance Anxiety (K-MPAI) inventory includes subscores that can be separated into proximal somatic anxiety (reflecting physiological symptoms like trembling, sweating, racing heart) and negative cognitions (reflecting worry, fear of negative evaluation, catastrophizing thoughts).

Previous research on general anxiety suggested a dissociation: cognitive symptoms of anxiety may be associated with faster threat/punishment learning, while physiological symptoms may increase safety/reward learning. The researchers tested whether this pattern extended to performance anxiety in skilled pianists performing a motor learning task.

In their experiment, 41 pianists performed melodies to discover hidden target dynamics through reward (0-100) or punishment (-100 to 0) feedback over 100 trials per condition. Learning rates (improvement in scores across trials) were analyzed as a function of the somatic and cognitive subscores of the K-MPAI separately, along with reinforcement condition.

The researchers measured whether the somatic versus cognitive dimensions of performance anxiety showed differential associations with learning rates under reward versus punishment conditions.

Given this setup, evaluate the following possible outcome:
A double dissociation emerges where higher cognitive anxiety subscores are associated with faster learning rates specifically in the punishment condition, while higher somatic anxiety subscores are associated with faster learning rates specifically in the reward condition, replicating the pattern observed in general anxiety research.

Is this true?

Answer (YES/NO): NO